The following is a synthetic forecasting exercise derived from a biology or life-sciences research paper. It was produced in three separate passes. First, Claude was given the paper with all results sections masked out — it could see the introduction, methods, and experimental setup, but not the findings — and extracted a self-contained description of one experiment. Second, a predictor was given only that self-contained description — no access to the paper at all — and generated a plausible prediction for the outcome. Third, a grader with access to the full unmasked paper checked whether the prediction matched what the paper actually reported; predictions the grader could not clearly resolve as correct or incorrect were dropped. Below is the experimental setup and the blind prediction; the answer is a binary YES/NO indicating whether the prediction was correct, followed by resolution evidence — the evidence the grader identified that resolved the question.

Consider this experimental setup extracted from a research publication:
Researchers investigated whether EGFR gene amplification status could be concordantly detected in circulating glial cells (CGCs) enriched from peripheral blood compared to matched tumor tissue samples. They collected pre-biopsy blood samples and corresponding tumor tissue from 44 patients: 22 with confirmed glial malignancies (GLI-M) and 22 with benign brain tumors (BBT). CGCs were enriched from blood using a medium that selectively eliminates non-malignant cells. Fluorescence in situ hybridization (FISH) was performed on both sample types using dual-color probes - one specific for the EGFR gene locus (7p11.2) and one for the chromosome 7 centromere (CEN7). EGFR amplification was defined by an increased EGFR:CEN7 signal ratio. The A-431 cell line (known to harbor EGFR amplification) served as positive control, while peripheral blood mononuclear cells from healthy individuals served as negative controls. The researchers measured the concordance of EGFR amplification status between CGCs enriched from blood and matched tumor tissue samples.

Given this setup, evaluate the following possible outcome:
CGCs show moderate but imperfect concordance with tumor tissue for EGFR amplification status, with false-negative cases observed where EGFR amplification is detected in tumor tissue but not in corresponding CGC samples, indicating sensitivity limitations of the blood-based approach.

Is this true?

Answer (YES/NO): NO